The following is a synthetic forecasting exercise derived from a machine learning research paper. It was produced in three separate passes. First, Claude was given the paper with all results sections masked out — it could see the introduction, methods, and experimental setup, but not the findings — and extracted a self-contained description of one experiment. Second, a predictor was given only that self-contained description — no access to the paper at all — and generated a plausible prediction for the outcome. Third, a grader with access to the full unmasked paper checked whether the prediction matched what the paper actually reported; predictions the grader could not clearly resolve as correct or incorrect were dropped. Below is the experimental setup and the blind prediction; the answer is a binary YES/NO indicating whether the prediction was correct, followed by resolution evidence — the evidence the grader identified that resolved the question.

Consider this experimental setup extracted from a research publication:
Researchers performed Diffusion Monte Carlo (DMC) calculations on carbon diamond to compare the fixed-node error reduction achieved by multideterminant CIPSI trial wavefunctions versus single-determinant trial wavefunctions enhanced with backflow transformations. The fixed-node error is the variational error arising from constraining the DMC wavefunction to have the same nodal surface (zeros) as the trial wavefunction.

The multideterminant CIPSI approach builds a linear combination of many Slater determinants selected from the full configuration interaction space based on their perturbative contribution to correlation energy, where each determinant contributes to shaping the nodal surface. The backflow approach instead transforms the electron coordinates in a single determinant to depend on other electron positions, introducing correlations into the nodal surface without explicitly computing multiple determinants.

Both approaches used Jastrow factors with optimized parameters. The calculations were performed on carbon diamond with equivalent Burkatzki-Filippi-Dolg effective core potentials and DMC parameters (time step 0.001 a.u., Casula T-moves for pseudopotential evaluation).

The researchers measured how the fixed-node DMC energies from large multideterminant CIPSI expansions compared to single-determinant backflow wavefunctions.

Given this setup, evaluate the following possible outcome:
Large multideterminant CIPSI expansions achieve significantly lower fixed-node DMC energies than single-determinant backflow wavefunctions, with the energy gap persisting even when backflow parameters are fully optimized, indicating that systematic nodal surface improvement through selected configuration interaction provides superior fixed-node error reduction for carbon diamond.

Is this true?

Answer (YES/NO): YES